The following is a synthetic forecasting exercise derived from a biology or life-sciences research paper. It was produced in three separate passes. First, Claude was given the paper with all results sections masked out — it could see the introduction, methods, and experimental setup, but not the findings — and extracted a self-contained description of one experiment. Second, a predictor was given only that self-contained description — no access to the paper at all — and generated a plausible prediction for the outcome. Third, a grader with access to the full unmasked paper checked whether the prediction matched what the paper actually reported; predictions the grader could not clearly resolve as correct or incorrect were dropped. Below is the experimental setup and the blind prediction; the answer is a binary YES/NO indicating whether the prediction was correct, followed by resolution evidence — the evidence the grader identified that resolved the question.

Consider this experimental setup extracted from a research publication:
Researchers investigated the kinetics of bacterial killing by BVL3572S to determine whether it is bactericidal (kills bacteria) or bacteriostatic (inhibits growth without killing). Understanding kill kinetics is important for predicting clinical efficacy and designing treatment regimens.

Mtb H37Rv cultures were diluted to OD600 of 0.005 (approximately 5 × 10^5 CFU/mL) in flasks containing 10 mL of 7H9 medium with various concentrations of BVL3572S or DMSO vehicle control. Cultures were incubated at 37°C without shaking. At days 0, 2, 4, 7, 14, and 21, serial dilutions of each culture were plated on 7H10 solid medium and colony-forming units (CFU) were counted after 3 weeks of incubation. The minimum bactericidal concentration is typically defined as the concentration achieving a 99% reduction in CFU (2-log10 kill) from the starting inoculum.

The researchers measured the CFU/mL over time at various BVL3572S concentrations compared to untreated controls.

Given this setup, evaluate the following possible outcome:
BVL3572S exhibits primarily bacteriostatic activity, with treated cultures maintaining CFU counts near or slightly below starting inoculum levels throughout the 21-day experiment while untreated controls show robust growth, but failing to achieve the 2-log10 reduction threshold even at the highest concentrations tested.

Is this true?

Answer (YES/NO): NO